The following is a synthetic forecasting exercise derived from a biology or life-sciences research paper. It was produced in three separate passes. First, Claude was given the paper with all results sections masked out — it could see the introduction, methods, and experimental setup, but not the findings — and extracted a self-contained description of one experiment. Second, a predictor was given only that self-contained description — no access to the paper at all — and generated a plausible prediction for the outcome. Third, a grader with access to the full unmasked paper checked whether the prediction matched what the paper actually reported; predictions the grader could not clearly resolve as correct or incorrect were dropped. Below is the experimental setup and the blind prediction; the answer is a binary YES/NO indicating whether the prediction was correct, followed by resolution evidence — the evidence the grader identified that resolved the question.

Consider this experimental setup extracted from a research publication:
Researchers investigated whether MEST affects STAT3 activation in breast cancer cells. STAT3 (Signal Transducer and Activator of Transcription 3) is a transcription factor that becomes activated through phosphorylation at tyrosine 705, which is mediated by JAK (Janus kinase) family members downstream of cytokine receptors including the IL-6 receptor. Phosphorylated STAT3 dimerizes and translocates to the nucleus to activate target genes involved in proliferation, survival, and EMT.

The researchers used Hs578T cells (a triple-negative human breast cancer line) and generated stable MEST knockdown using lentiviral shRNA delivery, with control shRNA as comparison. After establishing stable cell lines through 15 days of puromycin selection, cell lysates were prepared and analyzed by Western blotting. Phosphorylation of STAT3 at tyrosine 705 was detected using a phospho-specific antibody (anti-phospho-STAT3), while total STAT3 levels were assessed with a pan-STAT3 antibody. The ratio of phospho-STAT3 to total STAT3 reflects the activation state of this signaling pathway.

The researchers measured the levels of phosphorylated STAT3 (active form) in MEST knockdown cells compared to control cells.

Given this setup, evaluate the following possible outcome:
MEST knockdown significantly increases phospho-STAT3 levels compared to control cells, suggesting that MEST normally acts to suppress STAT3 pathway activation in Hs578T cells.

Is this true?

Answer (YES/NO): NO